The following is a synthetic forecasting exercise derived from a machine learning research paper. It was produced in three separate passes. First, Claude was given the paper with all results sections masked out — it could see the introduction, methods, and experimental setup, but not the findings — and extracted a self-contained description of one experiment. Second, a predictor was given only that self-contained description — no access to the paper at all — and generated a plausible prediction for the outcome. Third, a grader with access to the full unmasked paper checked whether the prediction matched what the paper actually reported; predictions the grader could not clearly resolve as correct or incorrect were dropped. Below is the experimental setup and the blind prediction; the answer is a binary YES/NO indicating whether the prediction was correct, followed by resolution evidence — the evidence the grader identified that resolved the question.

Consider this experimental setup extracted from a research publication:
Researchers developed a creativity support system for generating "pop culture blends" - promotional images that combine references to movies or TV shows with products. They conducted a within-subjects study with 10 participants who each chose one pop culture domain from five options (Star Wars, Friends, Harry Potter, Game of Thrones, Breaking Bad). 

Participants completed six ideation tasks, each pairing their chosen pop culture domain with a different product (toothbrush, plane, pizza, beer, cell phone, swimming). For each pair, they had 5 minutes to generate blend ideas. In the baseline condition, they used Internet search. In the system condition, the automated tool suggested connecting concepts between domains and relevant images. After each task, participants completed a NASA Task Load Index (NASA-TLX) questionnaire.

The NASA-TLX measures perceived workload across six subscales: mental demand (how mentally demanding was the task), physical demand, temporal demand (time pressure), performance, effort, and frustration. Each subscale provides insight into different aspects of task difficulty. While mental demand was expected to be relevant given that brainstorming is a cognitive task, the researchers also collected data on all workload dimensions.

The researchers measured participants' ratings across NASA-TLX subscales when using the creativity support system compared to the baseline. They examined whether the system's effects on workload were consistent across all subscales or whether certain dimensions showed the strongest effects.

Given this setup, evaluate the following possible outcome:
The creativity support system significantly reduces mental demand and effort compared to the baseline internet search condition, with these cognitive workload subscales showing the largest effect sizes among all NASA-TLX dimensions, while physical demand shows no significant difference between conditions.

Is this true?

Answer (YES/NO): YES